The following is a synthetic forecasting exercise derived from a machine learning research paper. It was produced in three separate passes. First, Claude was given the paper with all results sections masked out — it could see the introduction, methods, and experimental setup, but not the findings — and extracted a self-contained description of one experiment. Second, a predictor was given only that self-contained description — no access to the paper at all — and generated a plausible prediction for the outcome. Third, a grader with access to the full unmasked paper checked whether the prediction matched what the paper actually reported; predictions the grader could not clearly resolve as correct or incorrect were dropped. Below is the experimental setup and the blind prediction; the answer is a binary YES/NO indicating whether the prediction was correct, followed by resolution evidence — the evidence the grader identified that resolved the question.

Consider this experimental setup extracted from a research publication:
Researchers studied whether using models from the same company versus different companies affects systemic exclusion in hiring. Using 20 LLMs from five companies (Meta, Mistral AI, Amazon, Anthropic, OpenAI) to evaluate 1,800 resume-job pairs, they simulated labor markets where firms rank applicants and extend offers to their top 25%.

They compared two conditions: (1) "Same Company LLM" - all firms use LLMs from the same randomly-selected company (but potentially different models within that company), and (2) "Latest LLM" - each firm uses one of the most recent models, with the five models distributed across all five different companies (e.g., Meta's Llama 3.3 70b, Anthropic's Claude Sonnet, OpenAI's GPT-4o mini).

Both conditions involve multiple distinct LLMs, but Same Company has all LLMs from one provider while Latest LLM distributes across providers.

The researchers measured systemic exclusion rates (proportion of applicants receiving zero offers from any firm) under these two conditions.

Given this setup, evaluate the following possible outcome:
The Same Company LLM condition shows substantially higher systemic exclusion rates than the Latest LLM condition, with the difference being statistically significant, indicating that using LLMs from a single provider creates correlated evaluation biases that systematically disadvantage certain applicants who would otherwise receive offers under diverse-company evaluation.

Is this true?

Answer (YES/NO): NO